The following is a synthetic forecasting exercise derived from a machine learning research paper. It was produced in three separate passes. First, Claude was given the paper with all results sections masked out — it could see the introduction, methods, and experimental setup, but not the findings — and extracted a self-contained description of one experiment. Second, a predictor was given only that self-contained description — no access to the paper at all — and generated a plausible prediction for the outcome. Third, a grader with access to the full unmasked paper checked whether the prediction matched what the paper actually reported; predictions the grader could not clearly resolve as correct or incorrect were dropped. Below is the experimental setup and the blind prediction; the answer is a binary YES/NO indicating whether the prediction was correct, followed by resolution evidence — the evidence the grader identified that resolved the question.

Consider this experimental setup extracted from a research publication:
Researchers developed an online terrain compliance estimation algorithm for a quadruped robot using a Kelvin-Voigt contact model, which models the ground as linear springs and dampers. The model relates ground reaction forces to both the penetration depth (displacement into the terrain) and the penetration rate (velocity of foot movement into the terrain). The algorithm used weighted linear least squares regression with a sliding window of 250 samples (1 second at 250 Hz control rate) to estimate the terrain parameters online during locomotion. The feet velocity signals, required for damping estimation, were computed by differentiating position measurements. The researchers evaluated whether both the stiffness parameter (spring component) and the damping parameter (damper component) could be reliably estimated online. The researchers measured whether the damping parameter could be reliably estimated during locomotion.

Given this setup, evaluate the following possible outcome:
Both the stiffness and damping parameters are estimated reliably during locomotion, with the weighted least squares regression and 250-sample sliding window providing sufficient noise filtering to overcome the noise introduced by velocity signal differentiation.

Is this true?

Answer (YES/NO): NO